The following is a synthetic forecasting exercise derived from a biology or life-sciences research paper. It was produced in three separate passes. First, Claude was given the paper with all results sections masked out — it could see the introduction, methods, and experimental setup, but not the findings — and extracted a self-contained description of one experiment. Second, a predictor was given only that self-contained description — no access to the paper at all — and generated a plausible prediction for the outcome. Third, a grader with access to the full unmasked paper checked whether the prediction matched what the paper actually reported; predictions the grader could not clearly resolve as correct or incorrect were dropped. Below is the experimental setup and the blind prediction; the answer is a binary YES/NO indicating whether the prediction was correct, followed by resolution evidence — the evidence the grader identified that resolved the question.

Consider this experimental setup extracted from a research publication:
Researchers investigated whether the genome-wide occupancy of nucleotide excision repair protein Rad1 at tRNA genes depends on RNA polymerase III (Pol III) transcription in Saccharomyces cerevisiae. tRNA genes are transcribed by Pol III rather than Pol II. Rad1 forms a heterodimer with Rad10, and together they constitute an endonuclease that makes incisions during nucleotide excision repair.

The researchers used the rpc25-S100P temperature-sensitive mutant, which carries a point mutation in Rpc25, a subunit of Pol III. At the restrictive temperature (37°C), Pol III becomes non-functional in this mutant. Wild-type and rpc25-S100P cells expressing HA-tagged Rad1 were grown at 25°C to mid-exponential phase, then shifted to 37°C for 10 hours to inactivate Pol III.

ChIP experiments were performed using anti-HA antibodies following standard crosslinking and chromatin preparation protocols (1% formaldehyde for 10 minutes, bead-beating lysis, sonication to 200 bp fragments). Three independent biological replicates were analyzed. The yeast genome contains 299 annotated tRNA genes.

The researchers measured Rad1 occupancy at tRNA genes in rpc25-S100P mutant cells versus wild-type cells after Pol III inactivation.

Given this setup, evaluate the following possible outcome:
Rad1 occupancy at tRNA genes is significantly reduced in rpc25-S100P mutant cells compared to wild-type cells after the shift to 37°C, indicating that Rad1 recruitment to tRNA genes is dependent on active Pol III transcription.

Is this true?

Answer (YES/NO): NO